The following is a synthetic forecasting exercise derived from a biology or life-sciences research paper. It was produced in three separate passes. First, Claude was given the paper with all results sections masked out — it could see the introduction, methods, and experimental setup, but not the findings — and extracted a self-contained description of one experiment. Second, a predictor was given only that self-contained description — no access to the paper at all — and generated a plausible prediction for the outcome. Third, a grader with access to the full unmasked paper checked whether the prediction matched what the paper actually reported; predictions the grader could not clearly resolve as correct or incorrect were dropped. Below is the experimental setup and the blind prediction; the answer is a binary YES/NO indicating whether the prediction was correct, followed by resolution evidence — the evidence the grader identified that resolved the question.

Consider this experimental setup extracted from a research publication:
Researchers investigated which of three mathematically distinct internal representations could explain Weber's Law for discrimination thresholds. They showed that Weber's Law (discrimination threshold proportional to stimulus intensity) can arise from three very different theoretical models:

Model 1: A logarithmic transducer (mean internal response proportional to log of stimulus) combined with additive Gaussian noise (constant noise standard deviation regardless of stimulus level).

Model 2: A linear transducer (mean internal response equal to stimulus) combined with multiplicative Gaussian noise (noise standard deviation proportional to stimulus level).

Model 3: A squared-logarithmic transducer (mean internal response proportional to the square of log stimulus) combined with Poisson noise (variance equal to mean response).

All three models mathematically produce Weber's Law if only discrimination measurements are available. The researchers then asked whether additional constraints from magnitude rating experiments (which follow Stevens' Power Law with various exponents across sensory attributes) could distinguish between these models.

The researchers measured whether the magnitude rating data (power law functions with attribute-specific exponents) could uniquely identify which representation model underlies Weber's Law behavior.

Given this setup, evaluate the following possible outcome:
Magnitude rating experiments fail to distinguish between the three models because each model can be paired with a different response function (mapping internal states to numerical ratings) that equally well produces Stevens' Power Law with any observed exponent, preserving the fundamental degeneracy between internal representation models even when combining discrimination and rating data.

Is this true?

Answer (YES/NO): NO